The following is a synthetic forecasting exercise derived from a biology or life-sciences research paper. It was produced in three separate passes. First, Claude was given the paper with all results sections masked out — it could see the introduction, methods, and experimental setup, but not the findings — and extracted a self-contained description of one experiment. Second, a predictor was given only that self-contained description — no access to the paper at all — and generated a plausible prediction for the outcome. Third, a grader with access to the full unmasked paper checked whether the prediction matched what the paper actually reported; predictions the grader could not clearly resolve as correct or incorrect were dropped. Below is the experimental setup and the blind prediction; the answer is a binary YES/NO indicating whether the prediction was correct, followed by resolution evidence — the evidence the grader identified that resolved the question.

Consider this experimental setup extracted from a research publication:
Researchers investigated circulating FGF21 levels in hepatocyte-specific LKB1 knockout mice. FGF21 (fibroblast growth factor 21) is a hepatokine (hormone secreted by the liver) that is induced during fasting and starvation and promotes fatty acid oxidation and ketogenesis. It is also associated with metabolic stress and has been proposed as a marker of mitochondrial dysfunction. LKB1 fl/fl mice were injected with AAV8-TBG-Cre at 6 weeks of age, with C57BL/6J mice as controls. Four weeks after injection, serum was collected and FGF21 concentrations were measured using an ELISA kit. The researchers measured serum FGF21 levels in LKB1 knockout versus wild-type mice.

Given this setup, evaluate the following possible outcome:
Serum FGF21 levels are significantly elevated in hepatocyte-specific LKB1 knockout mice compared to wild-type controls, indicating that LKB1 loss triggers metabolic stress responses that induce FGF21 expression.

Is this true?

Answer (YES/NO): YES